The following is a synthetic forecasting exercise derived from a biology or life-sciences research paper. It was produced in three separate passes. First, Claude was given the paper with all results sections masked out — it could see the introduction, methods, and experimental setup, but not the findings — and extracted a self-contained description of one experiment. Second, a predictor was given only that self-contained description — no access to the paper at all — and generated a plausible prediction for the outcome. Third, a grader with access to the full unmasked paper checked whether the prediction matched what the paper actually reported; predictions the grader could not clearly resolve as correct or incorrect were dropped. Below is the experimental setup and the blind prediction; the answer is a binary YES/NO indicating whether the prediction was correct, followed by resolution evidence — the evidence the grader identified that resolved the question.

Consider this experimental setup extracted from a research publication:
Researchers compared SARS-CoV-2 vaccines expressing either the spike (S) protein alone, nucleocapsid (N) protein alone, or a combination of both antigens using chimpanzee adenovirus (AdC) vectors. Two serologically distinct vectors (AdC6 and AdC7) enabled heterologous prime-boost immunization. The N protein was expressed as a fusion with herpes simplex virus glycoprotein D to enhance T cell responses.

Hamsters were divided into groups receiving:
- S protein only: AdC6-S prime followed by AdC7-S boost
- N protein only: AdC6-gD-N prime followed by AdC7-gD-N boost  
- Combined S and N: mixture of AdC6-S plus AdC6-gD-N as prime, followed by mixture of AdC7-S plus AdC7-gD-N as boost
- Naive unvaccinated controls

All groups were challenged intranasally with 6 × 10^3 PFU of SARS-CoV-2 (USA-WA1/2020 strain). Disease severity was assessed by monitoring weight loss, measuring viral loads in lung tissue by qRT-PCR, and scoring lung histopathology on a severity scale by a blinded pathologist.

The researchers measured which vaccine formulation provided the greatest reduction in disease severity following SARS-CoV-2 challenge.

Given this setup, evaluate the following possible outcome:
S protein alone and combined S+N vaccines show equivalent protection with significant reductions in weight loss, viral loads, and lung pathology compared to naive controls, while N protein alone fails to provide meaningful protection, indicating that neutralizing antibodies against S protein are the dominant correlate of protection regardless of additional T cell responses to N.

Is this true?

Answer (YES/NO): NO